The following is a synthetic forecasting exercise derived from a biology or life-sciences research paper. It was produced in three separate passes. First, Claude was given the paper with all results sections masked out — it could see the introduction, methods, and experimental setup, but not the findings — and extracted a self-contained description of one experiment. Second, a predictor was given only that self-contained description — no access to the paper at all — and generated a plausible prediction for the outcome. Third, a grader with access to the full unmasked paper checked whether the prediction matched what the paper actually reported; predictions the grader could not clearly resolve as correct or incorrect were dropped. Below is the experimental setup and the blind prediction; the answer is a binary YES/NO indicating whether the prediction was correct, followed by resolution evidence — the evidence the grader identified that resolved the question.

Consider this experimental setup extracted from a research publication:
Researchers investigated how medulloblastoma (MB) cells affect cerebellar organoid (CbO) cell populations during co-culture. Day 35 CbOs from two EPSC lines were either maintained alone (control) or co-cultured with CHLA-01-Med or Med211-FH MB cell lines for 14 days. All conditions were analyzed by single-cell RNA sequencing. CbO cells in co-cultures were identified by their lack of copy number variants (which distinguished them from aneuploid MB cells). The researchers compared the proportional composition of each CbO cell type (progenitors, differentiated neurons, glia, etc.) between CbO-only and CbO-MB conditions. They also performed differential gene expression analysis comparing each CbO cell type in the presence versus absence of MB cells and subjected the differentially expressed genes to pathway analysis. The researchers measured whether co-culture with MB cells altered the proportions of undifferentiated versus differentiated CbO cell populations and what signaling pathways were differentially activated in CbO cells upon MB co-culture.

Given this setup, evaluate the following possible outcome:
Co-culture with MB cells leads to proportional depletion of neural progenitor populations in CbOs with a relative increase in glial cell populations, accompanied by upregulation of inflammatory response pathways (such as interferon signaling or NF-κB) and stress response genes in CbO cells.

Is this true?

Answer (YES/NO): NO